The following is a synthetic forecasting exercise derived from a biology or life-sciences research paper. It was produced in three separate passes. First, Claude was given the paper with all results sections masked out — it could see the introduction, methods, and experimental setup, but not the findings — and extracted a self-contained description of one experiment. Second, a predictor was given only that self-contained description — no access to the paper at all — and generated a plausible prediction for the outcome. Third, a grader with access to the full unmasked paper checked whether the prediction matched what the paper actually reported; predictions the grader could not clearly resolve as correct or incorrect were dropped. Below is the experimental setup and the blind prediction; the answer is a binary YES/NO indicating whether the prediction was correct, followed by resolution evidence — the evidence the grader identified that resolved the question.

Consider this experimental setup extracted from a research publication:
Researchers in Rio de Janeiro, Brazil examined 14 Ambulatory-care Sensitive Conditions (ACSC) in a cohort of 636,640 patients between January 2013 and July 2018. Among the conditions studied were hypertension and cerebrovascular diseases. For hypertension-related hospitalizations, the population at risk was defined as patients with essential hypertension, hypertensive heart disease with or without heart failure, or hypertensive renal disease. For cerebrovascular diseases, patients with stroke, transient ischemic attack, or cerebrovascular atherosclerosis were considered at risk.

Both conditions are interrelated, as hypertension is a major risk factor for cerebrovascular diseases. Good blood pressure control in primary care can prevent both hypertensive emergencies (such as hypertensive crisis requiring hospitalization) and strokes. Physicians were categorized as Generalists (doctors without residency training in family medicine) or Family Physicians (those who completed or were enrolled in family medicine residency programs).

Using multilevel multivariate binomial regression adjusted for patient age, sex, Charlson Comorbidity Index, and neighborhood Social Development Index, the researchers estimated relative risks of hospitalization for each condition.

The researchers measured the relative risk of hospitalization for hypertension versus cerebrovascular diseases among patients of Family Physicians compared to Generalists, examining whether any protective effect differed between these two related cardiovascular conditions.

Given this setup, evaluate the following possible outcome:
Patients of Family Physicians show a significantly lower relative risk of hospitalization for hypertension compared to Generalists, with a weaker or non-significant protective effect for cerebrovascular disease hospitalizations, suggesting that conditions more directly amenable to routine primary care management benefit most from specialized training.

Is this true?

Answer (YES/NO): NO